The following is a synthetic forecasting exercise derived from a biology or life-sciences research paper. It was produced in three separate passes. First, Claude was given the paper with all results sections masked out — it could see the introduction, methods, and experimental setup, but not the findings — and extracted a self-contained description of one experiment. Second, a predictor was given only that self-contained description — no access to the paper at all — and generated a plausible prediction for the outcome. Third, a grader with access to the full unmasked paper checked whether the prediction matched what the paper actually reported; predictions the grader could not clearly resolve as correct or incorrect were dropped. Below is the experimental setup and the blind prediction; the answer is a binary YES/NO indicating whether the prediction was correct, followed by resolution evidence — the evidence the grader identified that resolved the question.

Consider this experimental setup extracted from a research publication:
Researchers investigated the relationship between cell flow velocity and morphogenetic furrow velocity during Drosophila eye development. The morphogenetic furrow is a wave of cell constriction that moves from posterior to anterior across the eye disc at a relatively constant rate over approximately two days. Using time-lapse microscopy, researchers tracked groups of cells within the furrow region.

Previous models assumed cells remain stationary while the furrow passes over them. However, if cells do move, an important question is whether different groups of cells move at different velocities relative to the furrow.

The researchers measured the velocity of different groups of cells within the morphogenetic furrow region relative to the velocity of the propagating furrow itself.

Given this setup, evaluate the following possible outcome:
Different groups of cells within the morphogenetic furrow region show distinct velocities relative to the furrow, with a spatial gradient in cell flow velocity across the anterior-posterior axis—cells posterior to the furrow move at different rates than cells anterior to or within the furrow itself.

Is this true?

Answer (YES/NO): YES